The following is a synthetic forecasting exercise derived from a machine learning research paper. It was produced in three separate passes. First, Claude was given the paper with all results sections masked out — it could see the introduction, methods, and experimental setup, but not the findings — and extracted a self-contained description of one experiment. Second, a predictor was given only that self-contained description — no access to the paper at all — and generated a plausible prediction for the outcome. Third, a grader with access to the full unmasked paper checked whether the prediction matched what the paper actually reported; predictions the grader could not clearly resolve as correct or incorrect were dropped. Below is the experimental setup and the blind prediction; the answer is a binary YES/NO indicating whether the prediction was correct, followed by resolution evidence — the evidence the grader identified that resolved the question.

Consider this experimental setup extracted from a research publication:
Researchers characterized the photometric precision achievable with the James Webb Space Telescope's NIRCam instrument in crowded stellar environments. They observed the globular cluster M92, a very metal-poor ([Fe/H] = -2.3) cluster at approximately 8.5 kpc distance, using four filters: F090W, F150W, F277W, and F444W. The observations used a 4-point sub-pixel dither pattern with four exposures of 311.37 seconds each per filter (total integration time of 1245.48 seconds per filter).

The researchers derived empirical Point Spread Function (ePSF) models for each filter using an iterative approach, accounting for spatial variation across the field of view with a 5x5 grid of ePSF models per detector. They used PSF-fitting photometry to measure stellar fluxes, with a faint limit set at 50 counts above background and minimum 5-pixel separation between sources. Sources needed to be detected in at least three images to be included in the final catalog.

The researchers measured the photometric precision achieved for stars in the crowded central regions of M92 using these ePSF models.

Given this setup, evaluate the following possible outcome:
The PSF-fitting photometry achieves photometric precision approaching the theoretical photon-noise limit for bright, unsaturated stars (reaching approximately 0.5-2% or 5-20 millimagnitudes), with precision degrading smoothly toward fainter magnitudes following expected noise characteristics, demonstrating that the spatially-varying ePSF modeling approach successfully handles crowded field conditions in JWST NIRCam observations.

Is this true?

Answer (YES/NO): YES